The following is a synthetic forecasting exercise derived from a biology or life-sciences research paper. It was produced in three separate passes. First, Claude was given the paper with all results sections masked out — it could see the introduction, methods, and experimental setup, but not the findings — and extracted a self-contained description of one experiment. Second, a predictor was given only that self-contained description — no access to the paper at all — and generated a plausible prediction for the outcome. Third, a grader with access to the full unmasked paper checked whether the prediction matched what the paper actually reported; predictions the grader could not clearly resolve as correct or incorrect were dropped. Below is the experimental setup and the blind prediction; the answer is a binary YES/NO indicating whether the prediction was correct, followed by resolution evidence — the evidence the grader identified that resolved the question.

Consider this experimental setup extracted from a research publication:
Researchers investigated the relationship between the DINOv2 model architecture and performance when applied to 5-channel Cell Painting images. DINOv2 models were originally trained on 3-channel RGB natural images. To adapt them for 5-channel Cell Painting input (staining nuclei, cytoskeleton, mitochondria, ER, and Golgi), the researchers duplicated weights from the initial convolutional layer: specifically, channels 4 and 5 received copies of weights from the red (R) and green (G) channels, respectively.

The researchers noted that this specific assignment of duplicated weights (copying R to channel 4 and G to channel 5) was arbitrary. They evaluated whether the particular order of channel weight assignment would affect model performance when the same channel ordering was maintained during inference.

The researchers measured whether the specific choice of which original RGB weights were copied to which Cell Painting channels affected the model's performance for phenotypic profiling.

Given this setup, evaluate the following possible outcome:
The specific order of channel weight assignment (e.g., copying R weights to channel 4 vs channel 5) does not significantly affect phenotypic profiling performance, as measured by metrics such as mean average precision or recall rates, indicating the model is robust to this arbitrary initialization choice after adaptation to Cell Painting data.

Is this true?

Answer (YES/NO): YES